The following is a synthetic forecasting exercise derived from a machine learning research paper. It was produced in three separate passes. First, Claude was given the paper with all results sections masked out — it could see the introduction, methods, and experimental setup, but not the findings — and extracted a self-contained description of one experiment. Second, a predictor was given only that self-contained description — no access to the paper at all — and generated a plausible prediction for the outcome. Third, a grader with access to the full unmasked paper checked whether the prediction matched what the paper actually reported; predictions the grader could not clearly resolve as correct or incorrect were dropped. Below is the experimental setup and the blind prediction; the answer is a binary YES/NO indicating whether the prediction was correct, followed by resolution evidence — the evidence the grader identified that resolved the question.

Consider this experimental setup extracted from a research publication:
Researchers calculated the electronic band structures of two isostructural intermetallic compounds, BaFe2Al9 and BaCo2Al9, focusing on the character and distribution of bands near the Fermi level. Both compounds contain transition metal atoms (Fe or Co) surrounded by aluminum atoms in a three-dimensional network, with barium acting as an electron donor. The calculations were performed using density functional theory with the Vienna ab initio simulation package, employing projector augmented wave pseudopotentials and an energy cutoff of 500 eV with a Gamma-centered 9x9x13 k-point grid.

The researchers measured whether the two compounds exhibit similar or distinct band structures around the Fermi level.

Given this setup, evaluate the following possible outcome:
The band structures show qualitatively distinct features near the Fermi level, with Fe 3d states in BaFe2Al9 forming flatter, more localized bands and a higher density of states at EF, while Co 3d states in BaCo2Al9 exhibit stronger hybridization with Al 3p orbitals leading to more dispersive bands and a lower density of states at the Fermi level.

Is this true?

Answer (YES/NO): NO